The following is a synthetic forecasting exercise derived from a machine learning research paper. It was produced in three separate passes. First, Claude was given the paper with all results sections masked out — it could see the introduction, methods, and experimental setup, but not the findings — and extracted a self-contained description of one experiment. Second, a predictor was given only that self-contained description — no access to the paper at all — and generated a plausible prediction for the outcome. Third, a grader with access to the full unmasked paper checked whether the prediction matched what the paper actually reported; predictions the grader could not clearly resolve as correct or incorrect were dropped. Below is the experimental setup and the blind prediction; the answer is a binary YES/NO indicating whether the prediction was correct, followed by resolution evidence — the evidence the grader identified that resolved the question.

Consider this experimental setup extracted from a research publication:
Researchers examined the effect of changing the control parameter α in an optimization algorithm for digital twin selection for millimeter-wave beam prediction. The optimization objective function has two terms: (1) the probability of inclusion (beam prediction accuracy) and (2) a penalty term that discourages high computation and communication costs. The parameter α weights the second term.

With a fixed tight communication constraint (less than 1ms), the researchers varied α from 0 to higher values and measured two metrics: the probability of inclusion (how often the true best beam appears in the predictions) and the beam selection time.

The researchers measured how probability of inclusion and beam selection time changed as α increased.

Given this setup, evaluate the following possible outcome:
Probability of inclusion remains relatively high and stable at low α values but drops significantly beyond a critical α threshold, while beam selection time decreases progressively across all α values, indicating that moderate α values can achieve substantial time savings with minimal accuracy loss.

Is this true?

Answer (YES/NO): NO